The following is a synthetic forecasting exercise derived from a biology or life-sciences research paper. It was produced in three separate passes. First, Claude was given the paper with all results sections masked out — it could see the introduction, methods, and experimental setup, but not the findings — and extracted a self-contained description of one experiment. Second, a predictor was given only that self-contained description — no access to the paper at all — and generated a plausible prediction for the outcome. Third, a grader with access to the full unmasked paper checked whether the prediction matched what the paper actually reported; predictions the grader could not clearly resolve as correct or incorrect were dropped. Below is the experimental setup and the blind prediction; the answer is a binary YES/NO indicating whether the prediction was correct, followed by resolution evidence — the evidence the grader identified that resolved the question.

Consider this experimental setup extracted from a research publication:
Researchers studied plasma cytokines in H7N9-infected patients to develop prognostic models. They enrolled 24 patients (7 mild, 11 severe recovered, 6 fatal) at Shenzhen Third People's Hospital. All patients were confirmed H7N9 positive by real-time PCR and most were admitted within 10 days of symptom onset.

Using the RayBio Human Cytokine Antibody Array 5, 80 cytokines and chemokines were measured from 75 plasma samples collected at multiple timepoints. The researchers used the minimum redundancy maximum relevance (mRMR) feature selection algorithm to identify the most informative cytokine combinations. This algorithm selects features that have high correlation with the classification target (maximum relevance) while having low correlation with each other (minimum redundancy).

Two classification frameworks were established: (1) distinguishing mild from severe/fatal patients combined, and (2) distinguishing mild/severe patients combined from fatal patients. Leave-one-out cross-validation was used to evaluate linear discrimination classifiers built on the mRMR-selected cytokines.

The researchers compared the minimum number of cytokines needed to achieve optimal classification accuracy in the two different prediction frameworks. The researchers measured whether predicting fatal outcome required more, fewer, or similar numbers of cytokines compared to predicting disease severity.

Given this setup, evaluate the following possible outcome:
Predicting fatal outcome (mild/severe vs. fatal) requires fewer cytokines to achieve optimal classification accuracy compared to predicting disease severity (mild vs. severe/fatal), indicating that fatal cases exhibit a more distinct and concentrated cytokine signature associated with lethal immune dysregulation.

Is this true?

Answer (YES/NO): YES